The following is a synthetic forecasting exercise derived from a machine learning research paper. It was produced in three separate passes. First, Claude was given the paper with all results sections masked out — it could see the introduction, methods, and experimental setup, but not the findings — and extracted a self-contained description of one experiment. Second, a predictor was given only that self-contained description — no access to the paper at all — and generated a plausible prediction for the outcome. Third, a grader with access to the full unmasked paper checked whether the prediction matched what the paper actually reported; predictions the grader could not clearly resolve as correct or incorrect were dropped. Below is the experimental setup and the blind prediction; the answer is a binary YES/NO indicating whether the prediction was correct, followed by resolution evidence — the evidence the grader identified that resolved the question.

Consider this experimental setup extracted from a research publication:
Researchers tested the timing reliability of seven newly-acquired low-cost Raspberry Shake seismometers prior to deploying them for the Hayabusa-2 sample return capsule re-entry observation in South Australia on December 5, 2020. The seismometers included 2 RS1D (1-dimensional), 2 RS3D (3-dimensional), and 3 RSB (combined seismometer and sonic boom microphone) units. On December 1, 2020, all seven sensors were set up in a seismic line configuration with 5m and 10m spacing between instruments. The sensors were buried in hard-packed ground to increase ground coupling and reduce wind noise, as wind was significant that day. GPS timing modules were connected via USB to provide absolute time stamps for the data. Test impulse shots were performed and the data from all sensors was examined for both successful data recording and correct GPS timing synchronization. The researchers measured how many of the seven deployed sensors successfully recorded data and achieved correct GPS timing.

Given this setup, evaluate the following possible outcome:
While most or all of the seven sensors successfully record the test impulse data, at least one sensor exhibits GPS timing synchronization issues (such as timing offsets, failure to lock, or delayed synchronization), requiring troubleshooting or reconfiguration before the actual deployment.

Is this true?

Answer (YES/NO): YES